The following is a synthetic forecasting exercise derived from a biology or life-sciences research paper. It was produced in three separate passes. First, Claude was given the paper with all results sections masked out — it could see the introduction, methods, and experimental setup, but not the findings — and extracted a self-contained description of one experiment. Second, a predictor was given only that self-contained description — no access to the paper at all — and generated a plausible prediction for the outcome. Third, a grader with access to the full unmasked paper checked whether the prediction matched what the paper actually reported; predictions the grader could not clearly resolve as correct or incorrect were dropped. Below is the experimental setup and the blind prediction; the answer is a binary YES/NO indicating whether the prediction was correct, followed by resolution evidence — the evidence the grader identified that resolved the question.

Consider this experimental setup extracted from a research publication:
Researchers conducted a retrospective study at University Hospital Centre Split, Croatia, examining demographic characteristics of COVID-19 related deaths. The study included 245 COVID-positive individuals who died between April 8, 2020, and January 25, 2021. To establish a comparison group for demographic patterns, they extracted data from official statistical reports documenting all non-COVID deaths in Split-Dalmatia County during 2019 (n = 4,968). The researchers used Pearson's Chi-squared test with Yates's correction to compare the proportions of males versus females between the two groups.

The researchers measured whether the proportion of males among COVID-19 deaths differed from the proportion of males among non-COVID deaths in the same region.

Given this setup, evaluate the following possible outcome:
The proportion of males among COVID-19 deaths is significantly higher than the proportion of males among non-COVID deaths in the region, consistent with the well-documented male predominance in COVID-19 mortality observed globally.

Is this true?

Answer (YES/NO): YES